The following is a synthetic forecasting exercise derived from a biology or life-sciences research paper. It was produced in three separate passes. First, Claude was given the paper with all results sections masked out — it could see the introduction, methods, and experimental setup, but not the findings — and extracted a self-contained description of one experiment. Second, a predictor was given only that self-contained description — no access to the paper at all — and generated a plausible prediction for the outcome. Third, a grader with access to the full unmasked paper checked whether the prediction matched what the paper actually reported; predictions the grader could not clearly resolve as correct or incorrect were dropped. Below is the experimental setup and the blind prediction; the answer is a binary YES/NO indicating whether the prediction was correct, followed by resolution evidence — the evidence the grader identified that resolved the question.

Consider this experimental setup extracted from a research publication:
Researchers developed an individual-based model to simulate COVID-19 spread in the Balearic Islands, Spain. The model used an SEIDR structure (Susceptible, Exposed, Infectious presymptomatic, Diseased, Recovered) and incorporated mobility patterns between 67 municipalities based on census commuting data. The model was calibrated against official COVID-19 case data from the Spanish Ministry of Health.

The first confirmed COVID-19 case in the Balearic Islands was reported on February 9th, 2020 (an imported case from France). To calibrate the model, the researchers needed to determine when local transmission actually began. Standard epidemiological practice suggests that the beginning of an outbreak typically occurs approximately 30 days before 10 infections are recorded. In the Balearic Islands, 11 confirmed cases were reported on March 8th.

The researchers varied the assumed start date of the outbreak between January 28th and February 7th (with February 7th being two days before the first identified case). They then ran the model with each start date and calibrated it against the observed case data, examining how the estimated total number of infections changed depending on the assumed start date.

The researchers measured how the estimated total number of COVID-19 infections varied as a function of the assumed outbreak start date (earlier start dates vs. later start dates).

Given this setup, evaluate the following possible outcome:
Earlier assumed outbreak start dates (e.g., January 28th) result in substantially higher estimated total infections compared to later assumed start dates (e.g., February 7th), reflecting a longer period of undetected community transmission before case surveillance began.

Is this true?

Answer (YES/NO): YES